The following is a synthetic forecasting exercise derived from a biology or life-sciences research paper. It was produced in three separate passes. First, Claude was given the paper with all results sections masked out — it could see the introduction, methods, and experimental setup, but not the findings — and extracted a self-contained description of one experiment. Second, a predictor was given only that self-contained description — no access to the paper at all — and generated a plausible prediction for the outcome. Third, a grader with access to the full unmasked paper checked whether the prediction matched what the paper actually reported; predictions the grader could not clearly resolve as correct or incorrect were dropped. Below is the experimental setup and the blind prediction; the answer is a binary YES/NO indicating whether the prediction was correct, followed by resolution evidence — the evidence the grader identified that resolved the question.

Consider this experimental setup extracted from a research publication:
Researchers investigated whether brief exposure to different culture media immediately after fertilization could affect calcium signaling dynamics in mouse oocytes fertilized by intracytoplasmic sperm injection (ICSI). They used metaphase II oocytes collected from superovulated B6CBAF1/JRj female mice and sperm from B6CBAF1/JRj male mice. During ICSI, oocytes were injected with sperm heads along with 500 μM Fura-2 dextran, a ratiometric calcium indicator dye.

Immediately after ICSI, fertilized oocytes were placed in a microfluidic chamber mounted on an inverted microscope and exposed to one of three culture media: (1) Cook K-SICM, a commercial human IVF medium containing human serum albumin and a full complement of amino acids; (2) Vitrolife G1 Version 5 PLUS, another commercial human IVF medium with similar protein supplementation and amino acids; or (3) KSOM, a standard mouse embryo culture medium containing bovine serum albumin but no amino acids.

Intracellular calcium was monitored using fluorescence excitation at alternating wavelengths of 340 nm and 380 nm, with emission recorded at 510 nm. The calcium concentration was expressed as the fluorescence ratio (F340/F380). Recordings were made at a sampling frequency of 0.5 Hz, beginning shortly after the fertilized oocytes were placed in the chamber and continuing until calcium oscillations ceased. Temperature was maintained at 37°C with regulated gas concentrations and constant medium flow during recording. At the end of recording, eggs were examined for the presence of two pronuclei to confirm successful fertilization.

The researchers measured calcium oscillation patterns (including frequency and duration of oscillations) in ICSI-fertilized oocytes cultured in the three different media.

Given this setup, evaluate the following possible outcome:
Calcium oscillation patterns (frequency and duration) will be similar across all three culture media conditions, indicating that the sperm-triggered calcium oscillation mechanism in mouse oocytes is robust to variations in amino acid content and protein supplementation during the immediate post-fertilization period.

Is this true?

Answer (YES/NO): NO